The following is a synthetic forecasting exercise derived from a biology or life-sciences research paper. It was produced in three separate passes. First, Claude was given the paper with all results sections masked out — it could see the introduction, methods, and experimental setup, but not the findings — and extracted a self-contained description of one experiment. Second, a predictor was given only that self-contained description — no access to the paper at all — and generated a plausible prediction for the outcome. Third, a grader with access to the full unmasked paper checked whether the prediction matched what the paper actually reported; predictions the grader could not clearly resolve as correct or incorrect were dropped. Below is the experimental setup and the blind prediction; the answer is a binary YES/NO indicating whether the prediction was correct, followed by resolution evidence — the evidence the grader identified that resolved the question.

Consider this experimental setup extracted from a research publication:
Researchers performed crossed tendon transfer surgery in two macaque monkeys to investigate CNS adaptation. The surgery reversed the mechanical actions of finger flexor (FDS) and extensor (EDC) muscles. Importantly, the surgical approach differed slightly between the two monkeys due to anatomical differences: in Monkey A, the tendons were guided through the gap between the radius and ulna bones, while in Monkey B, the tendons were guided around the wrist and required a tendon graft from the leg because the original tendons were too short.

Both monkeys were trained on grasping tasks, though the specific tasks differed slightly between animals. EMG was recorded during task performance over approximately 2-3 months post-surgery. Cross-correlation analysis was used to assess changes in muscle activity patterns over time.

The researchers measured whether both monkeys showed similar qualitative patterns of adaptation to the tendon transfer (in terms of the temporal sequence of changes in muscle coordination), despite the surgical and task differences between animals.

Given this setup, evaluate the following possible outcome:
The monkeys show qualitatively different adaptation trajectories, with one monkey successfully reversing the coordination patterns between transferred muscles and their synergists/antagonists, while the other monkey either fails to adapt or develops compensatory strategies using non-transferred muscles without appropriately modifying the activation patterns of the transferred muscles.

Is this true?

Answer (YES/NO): NO